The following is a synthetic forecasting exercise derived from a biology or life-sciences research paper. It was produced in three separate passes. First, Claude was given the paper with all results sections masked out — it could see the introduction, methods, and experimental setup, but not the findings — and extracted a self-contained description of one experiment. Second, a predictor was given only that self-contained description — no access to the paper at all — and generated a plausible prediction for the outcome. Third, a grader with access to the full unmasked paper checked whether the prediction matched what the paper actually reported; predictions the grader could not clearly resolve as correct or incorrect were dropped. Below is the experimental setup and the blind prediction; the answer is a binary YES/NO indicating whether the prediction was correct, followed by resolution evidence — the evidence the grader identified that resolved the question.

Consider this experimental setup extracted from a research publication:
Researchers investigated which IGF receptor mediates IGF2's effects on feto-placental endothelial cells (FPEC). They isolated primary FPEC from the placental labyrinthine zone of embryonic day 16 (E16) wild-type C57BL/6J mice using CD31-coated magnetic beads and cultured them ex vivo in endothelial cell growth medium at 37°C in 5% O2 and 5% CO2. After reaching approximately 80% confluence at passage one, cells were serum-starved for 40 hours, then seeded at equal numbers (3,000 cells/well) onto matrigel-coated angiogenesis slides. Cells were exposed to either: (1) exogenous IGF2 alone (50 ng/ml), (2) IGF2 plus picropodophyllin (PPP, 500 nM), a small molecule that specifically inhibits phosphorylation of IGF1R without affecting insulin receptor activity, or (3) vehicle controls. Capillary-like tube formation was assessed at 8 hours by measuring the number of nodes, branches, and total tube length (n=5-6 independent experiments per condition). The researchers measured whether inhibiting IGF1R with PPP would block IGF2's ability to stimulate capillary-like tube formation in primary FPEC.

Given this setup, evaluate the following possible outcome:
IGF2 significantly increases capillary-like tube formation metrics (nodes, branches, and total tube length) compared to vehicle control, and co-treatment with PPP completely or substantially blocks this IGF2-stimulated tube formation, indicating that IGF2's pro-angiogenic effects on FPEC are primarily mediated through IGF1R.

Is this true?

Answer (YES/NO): NO